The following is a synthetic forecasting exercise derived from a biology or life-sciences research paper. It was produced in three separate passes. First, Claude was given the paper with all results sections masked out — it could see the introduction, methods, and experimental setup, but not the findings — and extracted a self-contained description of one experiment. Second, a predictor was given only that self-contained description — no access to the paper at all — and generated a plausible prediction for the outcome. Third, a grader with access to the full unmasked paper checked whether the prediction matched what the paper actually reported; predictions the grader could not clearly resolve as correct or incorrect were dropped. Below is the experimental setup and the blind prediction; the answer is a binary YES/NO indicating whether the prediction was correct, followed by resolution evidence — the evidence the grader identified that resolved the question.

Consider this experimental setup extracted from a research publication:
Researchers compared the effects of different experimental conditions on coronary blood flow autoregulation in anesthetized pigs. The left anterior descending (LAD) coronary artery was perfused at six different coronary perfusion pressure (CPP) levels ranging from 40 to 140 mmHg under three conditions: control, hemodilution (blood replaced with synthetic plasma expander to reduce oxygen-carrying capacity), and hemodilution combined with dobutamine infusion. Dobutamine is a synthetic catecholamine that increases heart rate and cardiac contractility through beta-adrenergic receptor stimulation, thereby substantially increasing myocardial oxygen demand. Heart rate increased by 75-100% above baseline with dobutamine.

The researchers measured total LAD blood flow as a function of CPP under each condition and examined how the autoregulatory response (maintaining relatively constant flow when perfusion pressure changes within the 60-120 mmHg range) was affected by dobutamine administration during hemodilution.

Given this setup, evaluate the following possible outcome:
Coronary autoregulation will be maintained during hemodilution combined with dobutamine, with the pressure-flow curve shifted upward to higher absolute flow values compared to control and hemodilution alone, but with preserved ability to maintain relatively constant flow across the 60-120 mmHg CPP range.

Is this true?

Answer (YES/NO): NO